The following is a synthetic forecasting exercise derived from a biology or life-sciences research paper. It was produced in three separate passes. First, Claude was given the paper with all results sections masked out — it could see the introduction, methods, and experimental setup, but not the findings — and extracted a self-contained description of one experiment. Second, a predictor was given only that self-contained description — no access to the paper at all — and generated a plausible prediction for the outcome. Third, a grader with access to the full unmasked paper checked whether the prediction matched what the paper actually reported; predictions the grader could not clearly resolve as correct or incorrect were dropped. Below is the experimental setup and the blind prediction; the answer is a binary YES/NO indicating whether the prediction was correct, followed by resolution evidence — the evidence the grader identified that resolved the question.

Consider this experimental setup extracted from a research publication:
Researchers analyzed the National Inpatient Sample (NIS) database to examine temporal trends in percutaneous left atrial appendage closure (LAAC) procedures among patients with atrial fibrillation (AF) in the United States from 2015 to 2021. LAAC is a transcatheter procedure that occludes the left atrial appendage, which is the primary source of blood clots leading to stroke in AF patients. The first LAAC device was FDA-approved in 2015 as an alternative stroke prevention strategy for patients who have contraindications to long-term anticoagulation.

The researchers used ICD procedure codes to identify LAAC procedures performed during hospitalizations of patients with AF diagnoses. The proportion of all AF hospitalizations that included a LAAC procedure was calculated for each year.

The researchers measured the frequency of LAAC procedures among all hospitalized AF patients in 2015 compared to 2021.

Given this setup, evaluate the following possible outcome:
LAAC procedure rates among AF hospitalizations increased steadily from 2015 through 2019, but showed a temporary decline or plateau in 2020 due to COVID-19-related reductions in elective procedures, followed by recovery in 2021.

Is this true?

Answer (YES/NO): YES